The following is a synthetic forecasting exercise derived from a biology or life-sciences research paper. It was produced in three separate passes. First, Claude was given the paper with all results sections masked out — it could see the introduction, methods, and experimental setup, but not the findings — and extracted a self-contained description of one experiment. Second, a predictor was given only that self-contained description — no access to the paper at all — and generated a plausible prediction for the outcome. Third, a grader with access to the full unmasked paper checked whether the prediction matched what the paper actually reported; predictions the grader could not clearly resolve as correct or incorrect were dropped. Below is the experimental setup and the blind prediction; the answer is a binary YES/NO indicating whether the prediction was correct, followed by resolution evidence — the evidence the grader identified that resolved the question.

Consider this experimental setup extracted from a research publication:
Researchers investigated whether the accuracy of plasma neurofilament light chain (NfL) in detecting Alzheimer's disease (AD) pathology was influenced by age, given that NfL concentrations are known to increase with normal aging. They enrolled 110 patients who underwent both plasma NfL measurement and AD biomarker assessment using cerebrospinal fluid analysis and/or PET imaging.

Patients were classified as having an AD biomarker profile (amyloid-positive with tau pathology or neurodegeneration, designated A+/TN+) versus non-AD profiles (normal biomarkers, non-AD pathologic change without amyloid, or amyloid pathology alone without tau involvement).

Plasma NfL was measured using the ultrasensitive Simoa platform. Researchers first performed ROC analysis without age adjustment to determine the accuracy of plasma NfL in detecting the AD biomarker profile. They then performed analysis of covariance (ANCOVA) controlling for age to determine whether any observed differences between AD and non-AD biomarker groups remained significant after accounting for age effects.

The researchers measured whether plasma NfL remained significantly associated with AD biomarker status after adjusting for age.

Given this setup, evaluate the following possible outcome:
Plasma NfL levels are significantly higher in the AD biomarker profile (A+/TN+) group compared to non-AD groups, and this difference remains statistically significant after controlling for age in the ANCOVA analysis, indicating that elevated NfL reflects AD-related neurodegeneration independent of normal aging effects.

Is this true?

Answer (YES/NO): YES